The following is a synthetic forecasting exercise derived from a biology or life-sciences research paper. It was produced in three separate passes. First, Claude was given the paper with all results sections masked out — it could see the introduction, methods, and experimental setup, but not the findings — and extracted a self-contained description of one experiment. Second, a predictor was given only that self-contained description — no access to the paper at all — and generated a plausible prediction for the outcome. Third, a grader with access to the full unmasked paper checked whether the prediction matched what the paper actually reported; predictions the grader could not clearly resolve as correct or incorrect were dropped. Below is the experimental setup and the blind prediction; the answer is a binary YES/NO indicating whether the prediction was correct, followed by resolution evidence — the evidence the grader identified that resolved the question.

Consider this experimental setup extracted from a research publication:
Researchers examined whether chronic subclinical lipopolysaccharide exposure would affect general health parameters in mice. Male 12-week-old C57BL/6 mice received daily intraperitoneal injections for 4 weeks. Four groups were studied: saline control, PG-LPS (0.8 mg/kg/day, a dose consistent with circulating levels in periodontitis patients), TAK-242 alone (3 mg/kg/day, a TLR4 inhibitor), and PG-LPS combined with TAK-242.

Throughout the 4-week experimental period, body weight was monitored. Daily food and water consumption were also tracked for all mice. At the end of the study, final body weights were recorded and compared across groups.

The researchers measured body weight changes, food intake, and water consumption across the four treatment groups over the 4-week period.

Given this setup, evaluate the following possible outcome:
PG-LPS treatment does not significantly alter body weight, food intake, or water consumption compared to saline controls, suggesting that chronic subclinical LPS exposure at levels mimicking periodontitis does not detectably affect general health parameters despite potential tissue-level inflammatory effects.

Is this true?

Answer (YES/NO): YES